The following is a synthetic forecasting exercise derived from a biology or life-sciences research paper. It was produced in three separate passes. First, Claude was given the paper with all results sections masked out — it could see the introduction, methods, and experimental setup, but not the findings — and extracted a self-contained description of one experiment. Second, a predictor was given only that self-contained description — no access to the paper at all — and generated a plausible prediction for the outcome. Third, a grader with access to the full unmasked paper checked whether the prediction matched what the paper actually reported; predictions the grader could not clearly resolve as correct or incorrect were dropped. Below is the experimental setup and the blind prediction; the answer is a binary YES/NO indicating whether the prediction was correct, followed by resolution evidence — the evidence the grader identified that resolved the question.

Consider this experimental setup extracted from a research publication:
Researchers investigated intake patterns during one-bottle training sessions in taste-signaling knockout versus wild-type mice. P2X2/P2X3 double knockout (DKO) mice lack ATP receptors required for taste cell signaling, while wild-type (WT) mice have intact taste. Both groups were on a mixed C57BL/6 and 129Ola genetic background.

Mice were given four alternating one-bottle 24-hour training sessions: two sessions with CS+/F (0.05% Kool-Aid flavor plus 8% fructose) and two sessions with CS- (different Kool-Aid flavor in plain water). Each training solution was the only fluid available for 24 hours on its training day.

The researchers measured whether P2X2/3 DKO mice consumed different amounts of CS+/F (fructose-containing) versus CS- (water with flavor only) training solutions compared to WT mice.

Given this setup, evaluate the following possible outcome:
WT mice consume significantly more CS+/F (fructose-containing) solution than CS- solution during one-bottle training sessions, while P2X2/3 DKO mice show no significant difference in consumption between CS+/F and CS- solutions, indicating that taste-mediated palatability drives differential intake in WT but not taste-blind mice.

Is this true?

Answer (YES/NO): NO